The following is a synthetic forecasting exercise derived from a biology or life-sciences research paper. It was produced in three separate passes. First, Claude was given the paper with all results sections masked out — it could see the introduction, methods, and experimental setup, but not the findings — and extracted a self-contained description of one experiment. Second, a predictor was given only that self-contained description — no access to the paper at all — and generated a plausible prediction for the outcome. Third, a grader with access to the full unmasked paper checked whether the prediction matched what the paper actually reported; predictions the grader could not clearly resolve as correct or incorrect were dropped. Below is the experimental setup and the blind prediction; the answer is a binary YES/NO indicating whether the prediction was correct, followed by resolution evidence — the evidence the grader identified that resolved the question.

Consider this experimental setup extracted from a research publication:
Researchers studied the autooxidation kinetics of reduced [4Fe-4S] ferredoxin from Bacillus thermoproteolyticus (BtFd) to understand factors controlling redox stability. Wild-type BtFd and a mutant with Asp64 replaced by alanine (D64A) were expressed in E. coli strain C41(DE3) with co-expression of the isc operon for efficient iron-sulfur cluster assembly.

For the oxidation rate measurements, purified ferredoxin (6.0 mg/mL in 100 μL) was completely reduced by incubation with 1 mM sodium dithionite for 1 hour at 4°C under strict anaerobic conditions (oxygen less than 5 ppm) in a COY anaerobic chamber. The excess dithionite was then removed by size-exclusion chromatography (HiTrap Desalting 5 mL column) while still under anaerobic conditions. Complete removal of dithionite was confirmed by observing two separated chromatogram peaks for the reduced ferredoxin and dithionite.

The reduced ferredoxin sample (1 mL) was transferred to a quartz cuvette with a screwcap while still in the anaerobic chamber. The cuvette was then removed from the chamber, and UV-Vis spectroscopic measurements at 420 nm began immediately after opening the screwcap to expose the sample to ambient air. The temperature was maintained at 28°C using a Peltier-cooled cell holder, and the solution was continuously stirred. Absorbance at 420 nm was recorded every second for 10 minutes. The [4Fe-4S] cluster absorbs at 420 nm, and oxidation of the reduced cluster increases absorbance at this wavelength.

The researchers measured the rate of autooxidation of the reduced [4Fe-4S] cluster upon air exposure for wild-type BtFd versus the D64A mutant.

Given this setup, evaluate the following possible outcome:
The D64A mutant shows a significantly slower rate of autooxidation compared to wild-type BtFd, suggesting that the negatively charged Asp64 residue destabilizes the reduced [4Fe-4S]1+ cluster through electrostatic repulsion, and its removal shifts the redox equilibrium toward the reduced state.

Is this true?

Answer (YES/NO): YES